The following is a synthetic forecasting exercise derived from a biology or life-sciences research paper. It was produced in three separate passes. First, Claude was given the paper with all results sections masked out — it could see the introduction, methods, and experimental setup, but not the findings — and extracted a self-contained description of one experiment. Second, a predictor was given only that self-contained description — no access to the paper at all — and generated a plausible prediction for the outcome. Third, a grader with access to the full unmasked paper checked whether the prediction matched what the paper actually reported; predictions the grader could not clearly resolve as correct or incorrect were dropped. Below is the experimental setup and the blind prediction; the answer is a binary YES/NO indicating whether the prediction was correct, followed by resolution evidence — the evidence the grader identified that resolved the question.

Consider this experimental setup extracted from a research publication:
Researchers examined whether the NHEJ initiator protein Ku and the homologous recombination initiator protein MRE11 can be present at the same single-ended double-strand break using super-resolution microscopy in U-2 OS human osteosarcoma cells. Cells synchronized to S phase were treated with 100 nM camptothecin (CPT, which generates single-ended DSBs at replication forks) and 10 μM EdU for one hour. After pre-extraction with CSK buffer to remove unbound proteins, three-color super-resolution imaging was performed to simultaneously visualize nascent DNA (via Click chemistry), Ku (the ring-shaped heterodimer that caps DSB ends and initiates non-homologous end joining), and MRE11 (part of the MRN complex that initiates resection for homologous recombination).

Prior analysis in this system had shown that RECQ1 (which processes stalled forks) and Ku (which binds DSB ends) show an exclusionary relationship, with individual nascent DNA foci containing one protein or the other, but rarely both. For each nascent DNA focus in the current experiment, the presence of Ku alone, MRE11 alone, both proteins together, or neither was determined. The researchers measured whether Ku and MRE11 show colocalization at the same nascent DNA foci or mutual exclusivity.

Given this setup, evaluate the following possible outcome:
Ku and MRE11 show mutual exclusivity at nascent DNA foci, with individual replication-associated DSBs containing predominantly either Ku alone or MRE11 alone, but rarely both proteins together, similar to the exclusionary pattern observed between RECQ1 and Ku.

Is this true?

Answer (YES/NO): NO